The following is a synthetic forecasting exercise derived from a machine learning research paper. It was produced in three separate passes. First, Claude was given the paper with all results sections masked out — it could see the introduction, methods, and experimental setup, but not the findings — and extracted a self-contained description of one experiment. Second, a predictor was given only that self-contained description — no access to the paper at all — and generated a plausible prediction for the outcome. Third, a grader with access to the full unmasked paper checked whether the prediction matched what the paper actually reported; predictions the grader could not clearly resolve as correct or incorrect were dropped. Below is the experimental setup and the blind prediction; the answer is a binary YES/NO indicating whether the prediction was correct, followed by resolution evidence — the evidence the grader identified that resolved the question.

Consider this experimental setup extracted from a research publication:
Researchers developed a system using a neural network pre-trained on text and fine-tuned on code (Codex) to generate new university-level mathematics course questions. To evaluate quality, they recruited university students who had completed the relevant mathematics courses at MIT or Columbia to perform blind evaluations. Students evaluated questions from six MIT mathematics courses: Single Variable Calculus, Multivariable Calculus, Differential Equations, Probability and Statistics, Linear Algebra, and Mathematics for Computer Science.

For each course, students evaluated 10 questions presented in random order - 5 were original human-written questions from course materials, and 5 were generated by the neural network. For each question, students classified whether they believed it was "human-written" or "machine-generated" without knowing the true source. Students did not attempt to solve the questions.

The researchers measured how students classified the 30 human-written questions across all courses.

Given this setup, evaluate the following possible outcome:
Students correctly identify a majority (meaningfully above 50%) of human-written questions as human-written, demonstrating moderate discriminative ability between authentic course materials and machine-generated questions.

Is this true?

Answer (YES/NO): NO